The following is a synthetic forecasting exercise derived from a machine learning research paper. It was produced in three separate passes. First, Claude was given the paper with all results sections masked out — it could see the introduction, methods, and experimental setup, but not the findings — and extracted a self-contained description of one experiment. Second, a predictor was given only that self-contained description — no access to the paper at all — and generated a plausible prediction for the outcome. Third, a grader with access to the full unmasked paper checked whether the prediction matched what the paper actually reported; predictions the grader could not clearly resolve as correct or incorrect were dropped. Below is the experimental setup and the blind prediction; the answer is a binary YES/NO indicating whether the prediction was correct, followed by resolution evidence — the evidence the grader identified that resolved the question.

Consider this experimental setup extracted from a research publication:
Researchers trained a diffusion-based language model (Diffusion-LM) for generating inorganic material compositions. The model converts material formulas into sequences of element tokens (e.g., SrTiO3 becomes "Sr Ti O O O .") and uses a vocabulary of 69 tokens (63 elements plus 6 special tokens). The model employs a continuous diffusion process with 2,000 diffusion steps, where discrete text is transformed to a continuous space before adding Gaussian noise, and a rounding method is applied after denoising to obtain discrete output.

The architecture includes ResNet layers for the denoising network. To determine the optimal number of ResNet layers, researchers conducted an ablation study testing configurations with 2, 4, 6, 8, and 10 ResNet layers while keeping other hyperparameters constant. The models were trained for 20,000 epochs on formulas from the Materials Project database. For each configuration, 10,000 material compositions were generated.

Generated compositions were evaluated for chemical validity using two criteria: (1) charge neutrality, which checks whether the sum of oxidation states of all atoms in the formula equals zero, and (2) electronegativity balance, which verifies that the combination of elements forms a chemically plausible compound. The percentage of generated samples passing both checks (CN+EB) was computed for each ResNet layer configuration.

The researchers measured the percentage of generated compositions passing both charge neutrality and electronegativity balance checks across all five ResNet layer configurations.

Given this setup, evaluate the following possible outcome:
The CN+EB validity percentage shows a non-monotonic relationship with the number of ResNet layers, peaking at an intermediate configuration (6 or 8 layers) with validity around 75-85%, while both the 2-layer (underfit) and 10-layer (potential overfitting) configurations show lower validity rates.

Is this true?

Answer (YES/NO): NO